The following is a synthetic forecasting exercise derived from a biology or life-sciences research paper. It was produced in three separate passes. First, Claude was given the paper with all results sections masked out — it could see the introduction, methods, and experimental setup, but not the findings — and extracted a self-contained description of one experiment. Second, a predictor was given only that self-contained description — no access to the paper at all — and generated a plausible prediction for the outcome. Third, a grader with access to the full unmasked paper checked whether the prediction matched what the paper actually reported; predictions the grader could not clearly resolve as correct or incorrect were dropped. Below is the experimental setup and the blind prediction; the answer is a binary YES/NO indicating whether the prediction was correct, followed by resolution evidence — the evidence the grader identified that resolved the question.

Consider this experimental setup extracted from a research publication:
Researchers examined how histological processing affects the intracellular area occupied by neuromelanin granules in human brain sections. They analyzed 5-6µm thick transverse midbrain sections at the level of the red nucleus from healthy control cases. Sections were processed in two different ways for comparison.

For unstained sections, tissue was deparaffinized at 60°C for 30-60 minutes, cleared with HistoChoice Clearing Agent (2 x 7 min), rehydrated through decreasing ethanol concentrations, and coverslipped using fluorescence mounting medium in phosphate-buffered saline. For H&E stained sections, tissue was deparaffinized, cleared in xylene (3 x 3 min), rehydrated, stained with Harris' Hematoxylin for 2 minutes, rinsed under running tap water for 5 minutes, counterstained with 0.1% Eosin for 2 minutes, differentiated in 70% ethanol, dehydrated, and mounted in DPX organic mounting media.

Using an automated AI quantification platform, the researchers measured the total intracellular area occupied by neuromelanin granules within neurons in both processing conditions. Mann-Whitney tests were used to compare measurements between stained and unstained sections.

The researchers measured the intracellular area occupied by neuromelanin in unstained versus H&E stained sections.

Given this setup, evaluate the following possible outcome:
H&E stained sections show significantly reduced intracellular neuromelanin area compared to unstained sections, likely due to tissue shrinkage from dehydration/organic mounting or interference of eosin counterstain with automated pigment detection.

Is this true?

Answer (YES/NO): YES